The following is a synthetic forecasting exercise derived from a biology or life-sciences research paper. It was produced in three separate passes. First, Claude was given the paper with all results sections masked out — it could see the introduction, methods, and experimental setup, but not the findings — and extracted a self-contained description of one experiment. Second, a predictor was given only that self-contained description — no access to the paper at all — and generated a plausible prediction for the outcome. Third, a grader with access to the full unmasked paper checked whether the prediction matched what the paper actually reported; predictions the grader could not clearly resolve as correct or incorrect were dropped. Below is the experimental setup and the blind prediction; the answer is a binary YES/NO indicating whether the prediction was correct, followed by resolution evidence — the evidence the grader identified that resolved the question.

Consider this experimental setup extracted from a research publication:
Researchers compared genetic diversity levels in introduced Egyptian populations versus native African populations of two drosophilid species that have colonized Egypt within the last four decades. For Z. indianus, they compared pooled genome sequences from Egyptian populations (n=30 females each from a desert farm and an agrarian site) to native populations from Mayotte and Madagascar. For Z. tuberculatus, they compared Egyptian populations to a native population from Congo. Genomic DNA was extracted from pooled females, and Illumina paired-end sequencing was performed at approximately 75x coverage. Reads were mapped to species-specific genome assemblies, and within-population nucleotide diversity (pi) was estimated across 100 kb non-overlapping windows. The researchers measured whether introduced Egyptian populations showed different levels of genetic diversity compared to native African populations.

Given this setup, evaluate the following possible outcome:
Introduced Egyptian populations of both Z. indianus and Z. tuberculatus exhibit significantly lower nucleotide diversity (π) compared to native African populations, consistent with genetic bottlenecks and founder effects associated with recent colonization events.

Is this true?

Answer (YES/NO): NO